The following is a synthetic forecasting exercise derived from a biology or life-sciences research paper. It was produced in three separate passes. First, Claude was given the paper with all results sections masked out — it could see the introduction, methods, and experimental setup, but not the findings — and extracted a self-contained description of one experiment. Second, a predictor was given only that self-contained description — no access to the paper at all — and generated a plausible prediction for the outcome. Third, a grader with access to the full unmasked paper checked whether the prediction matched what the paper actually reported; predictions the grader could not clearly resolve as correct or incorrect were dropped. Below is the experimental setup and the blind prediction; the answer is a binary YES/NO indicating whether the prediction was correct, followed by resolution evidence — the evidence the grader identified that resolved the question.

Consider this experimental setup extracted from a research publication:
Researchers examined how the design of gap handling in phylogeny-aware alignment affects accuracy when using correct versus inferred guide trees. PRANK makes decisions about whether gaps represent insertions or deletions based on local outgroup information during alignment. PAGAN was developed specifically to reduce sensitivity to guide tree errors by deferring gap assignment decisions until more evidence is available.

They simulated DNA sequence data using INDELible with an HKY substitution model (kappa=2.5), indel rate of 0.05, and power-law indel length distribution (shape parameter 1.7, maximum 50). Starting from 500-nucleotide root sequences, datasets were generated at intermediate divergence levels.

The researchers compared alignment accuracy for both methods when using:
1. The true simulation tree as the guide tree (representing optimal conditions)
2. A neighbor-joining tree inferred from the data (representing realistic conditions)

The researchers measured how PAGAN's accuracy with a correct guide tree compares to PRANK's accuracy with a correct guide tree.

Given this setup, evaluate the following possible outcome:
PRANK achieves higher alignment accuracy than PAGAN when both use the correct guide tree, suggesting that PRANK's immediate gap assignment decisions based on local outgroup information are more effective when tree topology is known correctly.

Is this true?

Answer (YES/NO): YES